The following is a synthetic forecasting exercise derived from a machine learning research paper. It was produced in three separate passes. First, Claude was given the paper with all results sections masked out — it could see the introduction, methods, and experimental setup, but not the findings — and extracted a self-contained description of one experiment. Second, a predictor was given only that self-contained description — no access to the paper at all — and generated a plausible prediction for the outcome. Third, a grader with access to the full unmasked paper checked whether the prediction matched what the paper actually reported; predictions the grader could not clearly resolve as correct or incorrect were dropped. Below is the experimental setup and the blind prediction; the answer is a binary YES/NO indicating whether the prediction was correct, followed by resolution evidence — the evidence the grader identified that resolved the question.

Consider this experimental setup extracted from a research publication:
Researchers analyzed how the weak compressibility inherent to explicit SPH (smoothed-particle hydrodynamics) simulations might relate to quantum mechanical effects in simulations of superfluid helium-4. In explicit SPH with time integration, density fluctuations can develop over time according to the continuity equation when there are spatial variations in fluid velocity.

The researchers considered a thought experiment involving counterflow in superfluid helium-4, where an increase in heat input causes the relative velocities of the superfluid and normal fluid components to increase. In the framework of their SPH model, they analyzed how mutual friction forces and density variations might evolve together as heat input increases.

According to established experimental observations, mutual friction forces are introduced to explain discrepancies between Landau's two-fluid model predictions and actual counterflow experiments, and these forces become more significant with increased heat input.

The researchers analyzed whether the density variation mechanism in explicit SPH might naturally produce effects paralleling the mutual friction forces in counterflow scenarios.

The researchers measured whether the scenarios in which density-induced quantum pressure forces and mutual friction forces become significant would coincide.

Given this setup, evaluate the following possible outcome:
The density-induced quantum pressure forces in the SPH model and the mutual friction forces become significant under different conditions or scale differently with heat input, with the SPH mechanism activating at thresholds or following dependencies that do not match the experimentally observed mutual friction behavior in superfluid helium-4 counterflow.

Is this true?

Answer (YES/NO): NO